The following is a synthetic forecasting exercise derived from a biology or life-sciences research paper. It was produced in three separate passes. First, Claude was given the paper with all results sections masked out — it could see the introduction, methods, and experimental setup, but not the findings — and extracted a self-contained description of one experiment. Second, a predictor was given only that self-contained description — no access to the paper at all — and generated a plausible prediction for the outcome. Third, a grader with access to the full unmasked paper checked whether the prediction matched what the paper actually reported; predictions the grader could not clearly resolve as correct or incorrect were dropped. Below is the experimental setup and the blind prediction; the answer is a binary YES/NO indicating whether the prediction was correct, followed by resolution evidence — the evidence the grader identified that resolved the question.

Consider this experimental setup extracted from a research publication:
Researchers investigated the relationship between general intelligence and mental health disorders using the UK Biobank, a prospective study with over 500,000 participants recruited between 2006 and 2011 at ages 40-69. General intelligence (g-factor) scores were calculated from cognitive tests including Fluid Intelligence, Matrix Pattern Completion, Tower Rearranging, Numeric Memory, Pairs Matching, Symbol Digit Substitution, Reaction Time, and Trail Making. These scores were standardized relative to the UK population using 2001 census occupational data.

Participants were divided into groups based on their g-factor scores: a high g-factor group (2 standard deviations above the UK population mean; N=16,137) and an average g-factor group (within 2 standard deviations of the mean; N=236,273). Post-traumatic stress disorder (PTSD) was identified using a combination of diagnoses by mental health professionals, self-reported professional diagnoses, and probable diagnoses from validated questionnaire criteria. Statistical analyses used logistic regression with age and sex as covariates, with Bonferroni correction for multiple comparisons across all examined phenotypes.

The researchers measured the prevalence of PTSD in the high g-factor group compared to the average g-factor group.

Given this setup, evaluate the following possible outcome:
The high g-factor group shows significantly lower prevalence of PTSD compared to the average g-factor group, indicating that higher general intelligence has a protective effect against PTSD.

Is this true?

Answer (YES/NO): YES